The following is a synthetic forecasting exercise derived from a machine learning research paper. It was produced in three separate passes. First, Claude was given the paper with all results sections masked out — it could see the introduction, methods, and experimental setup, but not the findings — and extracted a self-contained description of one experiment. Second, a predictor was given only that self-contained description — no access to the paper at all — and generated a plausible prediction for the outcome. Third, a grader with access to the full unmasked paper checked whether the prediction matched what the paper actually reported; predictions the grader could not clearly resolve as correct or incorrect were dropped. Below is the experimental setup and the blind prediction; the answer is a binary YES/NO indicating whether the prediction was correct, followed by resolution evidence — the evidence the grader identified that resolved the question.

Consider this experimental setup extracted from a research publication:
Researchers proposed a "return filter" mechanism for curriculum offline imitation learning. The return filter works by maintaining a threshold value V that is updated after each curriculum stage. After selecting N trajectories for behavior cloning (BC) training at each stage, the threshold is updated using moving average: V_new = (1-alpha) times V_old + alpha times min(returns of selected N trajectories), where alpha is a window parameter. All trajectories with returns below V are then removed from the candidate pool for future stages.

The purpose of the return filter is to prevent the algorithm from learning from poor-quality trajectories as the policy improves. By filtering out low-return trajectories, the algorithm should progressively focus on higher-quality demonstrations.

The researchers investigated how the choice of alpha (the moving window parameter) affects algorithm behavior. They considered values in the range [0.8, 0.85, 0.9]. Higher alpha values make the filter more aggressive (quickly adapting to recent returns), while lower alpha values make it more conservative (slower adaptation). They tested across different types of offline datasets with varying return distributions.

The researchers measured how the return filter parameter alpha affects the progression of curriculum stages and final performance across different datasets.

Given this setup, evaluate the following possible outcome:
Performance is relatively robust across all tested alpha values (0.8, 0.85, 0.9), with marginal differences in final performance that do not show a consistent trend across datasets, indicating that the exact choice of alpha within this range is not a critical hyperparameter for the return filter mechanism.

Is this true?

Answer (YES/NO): NO